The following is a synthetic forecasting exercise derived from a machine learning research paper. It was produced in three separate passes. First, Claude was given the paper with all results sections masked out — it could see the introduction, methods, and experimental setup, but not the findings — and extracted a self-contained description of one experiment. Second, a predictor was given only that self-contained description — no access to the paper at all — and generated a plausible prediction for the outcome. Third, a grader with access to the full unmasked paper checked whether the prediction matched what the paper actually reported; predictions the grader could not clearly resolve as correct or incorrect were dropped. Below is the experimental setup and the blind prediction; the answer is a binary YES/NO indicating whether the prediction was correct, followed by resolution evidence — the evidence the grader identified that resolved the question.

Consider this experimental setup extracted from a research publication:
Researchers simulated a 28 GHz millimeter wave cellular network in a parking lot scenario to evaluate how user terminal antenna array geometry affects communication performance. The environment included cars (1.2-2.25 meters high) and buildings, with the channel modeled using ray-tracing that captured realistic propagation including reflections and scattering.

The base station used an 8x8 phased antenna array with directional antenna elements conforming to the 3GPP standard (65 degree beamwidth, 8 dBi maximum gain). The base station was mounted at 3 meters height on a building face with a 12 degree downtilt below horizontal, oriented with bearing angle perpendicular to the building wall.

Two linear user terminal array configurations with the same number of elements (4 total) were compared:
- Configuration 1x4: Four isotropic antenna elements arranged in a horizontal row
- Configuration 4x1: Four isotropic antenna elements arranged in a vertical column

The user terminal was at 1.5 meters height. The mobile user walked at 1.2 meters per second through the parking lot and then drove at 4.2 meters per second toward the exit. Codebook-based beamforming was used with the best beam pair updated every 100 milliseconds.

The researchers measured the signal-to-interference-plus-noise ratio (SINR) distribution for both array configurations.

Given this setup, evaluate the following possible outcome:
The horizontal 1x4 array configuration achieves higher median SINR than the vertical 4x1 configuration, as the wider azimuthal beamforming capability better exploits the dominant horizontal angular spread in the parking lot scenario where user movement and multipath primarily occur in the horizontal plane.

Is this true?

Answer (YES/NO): NO